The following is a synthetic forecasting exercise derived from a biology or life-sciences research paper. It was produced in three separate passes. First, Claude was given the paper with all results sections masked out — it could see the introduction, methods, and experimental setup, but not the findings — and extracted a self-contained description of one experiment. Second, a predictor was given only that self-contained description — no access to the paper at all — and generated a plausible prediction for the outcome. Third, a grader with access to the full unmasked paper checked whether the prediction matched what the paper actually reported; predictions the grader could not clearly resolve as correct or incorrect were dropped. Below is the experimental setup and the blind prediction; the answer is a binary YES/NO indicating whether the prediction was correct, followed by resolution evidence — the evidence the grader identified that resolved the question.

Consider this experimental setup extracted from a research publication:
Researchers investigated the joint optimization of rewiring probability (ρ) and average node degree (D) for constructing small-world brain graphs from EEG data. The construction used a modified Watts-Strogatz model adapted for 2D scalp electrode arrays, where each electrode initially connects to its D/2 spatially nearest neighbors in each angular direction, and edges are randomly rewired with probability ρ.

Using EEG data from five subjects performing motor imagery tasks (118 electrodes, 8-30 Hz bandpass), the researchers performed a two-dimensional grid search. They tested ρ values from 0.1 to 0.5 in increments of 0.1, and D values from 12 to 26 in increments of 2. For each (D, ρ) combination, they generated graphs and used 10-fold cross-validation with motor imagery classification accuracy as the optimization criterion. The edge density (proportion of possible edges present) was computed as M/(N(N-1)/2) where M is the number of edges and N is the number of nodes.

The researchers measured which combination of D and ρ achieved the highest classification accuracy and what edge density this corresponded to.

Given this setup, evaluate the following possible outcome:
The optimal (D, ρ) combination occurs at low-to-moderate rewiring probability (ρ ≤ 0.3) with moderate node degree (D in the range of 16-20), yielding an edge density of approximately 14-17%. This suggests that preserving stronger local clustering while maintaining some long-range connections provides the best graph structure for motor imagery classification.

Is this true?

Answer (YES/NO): YES